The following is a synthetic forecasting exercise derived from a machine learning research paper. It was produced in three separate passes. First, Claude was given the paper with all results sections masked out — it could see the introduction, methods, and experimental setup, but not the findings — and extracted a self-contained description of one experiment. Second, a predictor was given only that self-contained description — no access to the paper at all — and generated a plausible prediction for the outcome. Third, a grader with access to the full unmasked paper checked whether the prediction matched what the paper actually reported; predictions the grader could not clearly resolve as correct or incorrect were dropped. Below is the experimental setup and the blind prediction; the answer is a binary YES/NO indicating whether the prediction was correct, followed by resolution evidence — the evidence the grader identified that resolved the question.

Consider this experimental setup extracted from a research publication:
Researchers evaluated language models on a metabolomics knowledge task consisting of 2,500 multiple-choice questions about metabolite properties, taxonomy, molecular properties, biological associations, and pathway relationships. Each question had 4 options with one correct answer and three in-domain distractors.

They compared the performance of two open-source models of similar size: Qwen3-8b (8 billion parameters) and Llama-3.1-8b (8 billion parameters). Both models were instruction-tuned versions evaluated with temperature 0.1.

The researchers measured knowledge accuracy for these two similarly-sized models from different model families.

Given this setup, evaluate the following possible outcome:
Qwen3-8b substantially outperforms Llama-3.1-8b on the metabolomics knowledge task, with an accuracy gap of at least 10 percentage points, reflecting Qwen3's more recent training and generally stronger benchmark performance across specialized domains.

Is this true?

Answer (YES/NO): NO